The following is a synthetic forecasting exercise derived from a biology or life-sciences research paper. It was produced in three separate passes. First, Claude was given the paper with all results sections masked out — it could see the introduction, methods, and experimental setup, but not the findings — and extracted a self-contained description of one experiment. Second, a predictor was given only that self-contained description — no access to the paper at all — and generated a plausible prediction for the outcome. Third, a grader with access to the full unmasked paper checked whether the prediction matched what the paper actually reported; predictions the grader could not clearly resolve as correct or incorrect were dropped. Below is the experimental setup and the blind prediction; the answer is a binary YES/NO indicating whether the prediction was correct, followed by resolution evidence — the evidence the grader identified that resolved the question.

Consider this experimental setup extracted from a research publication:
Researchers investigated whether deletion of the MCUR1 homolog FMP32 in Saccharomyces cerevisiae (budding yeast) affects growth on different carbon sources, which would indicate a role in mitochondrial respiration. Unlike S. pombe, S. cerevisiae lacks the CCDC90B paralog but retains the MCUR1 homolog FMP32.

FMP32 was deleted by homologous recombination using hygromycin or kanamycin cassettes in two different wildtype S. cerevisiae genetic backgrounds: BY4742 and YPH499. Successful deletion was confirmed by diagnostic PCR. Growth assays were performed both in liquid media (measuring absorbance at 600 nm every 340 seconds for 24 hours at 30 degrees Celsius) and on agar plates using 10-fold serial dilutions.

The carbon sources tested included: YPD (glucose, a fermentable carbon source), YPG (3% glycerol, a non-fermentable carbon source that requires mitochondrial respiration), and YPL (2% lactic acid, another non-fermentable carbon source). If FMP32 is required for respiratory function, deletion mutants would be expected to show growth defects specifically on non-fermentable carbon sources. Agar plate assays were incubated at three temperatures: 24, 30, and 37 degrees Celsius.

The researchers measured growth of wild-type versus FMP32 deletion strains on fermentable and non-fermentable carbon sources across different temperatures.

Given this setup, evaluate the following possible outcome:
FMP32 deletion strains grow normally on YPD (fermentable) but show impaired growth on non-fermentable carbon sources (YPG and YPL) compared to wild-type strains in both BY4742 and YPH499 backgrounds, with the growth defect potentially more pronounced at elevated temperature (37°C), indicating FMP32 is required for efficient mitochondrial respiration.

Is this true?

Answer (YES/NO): NO